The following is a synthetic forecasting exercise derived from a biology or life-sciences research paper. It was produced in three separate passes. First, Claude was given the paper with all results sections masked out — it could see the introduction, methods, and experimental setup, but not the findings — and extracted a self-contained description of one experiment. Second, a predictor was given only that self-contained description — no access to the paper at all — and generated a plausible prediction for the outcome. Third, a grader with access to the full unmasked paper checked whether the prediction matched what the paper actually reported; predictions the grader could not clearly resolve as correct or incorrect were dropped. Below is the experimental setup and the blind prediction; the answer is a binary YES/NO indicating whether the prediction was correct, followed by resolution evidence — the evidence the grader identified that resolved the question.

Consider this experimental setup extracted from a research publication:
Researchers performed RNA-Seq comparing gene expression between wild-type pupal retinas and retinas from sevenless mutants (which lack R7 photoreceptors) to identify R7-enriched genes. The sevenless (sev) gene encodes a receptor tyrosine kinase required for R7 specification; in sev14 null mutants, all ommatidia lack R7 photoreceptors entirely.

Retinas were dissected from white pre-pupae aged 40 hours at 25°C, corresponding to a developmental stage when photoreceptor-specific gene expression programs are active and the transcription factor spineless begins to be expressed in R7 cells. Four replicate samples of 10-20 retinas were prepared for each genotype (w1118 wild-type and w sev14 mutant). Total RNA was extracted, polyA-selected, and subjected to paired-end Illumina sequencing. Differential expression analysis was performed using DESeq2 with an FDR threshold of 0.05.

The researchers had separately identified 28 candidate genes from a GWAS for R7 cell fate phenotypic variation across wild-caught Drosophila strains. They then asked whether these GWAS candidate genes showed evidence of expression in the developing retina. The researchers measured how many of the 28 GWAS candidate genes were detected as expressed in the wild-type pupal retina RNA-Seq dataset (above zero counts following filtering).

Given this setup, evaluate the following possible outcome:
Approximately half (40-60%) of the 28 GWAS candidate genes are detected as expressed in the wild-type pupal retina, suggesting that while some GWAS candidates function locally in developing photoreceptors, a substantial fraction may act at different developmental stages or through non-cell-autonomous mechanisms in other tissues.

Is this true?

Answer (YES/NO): NO